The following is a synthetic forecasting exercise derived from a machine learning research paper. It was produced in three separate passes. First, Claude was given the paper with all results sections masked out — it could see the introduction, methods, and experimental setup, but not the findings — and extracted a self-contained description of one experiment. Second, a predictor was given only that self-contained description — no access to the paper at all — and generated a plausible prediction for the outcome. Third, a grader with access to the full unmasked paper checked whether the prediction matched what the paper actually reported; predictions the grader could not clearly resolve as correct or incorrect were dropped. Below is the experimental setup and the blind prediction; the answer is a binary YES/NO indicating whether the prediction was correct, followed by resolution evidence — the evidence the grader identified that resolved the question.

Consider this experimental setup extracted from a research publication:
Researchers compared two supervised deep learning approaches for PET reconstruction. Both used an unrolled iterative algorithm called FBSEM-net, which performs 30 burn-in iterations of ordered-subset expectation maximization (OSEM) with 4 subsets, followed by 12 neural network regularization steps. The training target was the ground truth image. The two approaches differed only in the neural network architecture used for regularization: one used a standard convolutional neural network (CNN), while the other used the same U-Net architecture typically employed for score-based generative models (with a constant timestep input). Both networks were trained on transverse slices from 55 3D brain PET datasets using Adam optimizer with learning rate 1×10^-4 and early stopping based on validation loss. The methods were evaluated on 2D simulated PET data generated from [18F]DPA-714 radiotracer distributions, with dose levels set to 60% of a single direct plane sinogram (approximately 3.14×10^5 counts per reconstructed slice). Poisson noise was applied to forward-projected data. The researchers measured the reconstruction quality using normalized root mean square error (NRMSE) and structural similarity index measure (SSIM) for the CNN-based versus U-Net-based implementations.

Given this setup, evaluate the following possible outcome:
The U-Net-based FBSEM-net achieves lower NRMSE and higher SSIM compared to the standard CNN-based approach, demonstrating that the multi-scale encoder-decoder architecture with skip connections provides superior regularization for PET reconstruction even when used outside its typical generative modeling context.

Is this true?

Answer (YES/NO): YES